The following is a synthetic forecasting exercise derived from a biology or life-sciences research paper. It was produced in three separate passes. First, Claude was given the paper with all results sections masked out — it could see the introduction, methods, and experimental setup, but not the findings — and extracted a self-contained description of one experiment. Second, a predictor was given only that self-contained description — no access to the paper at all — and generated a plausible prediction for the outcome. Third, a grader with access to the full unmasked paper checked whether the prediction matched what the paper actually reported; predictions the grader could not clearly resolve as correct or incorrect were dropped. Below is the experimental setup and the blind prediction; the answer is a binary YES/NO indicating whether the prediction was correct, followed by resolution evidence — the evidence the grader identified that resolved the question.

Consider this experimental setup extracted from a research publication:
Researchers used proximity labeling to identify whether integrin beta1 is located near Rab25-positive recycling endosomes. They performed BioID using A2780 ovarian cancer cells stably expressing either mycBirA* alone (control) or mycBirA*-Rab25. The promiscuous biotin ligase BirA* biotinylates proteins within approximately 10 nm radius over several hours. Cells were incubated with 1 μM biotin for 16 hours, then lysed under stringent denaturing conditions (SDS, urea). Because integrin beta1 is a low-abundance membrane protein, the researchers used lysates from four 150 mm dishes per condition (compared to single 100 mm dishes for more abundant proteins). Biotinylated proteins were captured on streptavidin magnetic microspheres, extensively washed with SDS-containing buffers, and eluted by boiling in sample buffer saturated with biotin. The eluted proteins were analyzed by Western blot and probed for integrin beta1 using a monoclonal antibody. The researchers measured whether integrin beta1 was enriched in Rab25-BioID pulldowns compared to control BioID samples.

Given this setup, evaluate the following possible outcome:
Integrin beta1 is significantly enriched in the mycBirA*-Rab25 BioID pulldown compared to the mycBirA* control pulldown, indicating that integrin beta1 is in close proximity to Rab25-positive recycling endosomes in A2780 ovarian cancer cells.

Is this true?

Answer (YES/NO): YES